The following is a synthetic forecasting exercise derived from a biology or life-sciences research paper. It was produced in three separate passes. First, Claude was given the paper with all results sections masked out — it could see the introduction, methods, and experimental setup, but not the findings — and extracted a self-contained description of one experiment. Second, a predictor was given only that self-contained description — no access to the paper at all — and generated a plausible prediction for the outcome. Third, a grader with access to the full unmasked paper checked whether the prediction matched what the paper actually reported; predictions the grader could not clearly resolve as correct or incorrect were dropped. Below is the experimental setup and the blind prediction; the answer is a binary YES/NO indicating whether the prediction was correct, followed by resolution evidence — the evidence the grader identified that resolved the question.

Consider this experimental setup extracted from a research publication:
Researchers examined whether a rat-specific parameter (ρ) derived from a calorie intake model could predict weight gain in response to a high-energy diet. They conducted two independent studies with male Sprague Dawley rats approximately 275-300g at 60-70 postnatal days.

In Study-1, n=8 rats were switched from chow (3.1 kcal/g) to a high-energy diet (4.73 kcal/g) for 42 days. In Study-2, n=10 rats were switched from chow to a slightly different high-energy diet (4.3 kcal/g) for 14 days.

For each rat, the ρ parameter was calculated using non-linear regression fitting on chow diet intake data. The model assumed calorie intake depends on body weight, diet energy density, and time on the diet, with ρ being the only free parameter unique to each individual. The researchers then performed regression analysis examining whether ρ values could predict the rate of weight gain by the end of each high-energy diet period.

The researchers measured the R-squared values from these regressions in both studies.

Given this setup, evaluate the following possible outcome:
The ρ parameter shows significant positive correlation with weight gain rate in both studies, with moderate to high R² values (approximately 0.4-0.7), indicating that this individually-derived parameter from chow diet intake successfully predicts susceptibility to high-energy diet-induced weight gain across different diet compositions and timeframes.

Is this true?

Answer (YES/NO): NO